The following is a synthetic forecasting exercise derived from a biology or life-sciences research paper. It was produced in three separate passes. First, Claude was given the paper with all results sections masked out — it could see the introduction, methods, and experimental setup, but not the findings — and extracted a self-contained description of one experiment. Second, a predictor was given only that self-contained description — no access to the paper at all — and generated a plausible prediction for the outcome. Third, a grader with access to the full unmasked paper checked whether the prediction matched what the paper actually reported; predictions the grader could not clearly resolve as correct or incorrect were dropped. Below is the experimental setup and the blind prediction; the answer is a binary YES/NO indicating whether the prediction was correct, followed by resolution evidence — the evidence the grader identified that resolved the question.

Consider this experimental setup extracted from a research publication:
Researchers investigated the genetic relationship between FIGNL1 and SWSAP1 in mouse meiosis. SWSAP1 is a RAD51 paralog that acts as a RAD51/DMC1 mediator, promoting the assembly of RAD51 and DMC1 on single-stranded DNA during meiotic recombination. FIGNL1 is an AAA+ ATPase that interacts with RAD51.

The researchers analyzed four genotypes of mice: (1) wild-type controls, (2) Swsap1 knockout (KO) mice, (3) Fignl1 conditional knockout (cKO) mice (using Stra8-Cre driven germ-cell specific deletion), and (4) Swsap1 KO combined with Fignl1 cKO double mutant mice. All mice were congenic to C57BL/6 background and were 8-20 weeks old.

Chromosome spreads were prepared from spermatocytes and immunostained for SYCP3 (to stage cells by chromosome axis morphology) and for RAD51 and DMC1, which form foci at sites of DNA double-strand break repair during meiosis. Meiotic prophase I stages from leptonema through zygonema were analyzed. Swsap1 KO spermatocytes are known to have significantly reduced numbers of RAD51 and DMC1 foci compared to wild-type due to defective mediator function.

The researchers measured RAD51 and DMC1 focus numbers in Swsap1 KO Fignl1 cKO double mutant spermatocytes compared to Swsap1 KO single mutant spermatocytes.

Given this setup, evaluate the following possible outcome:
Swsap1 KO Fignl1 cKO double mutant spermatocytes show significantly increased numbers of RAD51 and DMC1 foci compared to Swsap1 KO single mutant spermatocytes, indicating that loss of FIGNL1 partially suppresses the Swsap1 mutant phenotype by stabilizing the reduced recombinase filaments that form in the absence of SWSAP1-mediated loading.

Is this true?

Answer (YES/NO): YES